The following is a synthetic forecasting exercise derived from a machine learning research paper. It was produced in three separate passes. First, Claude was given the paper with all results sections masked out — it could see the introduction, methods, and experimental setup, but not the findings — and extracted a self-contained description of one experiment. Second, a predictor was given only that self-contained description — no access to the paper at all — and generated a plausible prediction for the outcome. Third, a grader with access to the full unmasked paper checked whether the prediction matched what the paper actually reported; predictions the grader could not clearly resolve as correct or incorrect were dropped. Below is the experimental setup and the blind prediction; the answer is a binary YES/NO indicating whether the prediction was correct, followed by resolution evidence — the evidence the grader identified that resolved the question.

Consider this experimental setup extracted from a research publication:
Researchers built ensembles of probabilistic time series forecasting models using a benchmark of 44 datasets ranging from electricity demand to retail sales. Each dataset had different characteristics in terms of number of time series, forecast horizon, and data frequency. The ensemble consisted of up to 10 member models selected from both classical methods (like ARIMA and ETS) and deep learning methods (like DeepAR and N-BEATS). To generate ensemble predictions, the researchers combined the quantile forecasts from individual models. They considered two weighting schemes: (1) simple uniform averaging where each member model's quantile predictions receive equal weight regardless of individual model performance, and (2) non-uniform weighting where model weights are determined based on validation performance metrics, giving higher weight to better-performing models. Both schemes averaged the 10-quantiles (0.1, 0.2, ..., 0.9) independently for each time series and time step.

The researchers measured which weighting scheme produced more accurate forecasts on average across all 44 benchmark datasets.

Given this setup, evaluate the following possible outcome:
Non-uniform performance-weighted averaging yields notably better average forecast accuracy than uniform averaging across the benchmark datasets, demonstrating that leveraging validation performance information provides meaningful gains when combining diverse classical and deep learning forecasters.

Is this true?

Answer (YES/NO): NO